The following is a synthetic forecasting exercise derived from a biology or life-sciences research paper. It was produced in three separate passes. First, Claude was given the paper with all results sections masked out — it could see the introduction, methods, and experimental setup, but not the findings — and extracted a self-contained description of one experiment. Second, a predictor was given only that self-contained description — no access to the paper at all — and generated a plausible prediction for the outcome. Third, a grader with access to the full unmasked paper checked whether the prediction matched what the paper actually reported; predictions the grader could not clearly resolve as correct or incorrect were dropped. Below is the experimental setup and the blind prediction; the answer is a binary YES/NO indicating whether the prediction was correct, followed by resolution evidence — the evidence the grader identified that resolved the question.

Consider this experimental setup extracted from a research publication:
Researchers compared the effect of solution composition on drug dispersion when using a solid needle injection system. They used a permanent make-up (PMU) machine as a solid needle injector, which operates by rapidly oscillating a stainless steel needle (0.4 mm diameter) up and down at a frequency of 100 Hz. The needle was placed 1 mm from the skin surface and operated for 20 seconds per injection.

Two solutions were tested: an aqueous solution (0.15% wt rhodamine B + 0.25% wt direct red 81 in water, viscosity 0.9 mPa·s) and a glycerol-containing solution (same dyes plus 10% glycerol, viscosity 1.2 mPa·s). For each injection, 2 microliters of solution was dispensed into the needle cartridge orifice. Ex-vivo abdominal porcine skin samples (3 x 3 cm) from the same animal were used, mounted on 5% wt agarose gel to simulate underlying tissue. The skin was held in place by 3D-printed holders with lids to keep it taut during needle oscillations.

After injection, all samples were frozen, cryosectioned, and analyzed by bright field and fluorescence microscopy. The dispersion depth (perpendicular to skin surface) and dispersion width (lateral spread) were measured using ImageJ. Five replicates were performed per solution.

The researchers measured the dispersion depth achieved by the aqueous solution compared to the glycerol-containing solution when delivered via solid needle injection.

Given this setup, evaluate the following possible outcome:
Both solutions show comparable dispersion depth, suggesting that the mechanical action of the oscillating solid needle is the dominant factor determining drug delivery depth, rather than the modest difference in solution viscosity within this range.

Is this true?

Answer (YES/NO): YES